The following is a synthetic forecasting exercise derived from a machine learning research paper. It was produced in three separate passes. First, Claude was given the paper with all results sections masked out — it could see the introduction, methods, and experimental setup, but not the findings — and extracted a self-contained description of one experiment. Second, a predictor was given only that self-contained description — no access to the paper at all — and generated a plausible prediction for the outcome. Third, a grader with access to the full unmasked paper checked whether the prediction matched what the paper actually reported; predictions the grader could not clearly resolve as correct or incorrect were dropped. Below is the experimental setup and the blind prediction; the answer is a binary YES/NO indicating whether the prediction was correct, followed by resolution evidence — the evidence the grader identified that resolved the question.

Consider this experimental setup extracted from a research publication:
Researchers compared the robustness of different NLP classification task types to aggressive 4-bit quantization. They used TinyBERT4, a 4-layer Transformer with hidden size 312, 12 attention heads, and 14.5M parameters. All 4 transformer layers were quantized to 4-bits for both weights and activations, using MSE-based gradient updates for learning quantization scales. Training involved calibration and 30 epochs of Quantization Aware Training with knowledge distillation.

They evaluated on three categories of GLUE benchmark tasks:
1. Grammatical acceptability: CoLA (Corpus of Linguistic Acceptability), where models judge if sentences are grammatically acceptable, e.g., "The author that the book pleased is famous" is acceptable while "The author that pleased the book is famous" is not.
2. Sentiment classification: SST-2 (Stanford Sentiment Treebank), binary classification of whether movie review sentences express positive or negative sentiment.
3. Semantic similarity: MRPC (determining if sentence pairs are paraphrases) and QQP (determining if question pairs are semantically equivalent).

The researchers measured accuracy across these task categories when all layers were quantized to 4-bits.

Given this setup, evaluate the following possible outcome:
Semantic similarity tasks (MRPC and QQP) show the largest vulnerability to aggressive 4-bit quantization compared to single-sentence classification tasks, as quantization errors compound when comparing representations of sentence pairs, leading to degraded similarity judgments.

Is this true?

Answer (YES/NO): YES